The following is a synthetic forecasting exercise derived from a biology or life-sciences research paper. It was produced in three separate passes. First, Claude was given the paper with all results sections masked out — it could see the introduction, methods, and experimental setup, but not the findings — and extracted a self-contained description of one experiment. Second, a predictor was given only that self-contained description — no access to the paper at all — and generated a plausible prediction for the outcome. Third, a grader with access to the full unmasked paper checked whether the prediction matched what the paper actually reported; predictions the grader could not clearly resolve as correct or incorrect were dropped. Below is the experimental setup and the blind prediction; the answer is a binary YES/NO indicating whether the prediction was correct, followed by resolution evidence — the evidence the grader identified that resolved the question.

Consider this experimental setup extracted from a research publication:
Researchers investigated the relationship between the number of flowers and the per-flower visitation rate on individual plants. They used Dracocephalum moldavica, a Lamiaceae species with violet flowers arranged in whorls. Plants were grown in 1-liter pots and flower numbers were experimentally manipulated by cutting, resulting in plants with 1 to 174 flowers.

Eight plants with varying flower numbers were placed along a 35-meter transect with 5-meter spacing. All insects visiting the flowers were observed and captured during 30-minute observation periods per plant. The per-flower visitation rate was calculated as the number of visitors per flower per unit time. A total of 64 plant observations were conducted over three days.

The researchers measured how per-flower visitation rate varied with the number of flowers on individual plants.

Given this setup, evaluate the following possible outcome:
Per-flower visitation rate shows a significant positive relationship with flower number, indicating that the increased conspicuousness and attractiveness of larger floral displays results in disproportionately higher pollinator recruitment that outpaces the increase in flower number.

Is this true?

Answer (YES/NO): NO